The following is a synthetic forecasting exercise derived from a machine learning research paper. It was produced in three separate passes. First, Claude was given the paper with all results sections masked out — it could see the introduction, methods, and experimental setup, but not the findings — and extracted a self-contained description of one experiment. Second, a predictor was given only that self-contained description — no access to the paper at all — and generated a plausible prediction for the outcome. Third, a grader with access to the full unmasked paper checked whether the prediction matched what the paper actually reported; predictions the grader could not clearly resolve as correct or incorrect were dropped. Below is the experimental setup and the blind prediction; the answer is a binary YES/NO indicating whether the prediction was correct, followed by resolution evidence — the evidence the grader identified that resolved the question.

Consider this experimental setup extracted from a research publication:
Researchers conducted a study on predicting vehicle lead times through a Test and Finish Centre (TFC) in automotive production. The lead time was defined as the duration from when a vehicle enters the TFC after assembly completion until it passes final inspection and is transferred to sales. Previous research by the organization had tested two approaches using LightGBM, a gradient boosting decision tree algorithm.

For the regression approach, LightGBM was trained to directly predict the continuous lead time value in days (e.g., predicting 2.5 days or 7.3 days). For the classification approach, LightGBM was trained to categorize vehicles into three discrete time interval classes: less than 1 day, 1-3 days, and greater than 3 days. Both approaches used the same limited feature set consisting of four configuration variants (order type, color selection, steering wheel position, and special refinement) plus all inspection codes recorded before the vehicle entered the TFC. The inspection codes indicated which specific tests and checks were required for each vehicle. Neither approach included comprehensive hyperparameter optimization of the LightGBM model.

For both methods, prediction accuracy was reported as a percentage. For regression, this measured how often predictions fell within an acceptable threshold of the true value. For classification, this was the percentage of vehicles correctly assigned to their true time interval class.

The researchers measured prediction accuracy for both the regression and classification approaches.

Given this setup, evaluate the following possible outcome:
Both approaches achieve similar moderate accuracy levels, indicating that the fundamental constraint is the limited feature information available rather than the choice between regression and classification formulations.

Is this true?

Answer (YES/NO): NO